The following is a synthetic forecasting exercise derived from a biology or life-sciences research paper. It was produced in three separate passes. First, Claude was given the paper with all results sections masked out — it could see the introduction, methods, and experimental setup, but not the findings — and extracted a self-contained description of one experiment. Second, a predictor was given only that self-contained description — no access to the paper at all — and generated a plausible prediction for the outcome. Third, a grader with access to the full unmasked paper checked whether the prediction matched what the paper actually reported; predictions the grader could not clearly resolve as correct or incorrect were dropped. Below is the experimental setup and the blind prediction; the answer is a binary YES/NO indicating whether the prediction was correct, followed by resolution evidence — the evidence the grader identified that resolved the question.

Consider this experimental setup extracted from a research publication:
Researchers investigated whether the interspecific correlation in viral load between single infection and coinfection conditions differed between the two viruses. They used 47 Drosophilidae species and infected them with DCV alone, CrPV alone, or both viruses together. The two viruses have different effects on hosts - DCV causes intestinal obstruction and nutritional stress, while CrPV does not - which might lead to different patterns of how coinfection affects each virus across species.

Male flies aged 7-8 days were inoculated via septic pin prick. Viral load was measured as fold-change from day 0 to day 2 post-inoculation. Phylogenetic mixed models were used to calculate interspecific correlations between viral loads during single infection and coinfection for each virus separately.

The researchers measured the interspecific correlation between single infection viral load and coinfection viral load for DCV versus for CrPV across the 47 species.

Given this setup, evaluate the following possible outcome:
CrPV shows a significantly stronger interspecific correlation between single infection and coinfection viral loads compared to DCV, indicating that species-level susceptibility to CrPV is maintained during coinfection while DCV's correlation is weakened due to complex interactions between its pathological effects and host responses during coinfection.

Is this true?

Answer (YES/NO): NO